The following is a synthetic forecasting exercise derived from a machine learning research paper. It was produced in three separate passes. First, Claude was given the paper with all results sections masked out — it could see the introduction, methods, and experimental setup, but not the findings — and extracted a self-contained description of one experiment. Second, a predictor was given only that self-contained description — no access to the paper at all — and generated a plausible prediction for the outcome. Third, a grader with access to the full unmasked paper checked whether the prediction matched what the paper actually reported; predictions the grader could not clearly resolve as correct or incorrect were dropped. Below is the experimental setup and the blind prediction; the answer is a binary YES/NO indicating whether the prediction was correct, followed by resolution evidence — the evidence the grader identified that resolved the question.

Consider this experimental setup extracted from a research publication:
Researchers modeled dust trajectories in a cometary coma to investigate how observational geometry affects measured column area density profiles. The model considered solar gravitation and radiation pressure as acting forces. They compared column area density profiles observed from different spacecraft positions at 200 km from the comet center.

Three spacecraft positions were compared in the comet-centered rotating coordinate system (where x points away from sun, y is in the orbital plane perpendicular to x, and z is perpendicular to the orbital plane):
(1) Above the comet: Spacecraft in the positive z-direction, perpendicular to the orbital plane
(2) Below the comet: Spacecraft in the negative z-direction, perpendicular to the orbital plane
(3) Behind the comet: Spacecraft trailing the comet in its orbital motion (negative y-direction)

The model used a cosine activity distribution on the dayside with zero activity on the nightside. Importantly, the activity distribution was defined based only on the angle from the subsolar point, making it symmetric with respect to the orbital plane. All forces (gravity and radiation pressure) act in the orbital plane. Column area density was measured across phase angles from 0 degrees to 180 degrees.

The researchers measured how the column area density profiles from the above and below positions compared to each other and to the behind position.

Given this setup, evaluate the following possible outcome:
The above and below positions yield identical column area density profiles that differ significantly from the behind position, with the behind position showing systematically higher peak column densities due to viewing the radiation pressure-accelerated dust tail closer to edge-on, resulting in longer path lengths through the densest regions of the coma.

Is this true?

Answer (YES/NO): NO